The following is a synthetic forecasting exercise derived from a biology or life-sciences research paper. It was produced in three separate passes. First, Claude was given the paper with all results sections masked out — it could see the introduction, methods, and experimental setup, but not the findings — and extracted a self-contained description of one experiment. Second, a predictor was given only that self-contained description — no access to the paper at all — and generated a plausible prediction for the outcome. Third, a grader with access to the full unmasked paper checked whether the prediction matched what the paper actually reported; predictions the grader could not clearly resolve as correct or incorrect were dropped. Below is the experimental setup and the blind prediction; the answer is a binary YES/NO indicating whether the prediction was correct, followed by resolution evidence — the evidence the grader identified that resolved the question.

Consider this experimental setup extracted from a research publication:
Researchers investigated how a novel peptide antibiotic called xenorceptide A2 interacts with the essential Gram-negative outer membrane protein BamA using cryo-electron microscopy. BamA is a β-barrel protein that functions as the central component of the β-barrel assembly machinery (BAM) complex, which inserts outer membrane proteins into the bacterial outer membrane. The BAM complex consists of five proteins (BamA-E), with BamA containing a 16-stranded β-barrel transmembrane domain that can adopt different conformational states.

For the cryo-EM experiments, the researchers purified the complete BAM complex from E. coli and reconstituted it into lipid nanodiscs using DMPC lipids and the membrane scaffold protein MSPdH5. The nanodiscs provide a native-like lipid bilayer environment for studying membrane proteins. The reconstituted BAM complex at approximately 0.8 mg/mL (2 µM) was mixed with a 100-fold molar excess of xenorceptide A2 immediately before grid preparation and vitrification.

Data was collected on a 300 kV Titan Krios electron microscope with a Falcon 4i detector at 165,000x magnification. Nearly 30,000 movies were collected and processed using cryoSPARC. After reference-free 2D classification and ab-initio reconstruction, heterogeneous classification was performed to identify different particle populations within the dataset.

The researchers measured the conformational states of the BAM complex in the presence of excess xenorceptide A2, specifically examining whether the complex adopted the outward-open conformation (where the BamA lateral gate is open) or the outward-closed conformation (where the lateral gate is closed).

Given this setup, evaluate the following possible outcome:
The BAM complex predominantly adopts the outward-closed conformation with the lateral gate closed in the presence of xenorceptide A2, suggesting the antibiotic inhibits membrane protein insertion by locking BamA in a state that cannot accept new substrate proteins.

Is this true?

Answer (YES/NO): YES